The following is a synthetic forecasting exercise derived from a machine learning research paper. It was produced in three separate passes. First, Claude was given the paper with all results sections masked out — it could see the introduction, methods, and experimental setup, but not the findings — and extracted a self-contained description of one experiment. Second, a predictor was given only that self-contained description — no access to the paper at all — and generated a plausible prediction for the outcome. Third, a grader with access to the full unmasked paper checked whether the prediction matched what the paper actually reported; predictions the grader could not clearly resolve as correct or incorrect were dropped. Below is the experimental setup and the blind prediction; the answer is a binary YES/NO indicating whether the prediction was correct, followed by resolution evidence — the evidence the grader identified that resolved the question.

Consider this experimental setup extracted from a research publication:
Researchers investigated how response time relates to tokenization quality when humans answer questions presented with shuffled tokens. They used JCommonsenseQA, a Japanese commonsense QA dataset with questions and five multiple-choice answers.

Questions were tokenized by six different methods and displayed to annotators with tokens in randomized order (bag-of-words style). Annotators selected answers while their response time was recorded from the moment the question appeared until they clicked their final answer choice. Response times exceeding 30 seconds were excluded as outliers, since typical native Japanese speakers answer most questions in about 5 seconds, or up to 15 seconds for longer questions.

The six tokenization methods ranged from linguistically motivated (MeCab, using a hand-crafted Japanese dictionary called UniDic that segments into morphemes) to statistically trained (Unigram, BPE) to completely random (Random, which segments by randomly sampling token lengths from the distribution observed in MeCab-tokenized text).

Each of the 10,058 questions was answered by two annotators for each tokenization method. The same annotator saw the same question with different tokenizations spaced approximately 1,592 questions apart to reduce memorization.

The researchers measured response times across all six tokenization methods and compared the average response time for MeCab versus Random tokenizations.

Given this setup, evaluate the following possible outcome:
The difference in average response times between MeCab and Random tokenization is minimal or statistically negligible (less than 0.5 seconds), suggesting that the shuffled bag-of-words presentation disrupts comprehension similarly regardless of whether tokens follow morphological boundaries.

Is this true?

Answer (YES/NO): NO